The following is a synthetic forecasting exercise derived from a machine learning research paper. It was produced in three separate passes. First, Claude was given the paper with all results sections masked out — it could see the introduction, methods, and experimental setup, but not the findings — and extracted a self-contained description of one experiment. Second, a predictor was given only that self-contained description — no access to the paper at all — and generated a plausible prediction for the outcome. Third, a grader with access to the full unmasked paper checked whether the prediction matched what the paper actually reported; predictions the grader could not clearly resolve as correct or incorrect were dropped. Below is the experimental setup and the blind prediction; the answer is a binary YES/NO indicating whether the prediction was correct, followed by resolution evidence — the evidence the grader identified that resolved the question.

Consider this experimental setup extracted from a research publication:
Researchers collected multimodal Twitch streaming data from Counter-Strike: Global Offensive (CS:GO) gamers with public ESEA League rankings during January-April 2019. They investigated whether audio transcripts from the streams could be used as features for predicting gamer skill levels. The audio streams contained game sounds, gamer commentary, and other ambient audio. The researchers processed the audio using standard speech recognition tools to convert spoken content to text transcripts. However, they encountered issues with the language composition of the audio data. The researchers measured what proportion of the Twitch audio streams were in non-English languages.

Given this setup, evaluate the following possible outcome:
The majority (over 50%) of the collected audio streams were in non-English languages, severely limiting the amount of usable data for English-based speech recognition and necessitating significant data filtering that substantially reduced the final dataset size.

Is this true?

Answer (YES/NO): NO